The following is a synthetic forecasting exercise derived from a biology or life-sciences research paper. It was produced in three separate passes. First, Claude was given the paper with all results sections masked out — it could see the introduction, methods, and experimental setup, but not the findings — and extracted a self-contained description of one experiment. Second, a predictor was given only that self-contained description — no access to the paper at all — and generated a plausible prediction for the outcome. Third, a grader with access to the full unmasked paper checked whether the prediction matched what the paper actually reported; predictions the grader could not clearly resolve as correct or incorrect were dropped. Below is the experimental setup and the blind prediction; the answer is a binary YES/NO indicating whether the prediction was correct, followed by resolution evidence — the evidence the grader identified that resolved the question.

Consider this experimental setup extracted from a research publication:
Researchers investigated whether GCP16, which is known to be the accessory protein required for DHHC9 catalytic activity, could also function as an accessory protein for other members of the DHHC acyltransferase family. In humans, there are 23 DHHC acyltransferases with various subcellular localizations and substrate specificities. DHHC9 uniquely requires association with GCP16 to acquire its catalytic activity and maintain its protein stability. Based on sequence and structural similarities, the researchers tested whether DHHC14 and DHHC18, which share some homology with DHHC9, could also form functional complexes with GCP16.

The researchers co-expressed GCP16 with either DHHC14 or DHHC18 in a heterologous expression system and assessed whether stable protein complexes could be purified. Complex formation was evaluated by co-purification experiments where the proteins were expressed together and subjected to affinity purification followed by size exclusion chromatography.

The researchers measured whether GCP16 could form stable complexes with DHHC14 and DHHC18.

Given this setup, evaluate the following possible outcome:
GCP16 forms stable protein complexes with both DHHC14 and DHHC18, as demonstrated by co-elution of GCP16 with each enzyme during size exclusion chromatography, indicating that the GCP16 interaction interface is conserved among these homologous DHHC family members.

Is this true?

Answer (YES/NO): YES